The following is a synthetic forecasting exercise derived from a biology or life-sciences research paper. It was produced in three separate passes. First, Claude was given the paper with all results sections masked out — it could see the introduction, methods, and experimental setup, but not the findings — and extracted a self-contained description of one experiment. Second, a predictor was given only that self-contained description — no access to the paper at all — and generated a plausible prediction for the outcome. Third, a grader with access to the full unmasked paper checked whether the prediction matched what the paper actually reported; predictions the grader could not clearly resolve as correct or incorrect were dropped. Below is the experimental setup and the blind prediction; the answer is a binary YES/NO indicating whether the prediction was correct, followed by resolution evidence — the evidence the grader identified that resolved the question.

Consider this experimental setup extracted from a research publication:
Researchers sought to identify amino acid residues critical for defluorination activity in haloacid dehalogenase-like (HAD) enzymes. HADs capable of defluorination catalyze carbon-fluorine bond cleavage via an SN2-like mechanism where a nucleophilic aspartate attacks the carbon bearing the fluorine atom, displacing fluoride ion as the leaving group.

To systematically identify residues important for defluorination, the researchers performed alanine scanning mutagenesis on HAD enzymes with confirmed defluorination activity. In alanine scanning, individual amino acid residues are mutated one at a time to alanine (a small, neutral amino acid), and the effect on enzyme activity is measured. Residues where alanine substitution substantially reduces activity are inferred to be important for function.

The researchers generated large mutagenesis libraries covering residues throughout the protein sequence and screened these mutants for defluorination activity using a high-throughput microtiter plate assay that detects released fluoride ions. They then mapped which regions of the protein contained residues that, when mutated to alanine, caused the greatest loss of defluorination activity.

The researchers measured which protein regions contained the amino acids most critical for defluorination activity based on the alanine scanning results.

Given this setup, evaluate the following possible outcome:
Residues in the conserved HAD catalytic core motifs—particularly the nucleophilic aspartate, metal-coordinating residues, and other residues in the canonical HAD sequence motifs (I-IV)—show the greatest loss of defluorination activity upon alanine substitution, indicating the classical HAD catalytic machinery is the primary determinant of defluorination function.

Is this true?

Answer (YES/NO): NO